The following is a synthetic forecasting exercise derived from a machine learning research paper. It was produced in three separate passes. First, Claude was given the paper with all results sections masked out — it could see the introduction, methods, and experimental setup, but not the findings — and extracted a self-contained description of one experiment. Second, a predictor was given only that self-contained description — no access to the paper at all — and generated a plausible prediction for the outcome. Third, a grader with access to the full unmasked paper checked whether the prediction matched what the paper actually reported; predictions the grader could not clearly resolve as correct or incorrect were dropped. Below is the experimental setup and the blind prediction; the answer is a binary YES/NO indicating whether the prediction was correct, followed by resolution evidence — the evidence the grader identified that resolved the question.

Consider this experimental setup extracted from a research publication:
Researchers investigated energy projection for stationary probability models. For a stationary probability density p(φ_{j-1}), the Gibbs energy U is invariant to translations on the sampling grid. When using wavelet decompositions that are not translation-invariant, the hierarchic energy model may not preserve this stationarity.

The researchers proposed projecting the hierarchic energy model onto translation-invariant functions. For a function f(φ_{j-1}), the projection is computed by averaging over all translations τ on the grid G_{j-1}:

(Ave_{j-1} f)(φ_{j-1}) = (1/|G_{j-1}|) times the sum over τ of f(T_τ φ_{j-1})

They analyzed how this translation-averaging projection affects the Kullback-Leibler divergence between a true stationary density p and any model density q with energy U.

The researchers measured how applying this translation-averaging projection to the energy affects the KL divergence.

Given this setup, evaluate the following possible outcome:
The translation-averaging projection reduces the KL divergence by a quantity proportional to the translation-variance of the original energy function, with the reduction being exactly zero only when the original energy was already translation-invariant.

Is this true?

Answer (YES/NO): NO